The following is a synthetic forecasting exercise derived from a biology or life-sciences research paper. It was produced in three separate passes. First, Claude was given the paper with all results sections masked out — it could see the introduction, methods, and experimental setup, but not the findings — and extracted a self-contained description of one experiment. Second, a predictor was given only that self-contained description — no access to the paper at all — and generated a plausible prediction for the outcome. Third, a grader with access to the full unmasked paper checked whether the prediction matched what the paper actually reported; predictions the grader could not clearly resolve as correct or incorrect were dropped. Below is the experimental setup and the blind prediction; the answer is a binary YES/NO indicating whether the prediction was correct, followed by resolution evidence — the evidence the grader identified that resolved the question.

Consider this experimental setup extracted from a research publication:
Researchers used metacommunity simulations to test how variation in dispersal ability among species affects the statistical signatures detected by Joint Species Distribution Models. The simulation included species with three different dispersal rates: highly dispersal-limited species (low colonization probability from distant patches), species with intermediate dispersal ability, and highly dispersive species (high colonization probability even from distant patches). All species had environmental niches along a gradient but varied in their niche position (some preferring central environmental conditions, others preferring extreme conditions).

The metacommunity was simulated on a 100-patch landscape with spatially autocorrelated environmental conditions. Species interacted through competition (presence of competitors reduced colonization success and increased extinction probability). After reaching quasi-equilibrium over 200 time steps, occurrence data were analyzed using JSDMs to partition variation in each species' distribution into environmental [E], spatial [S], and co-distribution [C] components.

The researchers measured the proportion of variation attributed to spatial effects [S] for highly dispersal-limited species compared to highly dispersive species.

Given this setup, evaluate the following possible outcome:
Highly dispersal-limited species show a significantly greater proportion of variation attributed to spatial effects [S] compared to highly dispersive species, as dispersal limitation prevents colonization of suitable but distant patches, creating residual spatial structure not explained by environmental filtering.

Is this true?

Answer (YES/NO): YES